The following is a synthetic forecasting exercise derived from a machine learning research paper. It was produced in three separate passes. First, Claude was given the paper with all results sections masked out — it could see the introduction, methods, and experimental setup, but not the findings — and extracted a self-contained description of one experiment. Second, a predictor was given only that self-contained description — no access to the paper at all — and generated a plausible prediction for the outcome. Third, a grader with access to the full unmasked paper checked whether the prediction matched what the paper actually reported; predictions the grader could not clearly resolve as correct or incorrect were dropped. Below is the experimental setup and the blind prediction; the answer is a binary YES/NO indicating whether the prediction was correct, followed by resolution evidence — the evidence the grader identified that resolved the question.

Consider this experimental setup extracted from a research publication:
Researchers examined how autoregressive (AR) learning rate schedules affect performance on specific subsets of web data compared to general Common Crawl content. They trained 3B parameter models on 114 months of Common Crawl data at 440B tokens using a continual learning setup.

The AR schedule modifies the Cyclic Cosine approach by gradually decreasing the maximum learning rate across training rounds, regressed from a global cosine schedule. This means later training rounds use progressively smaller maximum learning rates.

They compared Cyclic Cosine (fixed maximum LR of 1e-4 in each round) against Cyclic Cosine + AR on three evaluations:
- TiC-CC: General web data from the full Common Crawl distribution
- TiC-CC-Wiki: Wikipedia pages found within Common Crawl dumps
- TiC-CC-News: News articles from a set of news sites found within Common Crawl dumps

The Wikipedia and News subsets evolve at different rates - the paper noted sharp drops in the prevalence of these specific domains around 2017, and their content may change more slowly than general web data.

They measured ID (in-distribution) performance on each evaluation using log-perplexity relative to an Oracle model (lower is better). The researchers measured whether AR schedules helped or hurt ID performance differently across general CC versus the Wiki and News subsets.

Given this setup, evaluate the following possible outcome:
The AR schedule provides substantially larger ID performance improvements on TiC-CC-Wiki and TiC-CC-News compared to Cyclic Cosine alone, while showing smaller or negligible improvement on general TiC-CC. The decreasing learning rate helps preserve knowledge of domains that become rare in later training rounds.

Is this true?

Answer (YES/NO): NO